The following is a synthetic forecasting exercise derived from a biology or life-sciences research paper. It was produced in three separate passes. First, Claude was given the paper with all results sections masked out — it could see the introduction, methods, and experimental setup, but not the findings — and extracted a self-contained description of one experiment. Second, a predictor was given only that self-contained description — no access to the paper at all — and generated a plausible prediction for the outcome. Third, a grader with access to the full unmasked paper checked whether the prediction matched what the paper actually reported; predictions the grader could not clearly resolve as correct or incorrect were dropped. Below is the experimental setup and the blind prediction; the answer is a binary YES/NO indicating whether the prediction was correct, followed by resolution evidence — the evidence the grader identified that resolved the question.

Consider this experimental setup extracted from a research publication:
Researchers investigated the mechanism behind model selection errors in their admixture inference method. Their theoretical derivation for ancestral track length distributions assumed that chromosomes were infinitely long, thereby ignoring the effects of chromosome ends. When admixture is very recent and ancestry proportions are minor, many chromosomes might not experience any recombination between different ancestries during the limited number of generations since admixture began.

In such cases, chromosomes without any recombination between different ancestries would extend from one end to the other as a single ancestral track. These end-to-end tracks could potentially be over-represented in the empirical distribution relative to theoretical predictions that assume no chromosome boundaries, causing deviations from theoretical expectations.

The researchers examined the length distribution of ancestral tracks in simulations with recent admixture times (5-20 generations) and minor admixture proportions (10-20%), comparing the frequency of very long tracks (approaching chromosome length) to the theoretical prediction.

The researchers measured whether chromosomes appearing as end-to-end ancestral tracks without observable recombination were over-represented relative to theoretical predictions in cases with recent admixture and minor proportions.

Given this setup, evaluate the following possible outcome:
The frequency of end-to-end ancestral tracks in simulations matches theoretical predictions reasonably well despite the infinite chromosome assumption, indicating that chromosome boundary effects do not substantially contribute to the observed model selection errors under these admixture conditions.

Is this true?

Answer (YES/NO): NO